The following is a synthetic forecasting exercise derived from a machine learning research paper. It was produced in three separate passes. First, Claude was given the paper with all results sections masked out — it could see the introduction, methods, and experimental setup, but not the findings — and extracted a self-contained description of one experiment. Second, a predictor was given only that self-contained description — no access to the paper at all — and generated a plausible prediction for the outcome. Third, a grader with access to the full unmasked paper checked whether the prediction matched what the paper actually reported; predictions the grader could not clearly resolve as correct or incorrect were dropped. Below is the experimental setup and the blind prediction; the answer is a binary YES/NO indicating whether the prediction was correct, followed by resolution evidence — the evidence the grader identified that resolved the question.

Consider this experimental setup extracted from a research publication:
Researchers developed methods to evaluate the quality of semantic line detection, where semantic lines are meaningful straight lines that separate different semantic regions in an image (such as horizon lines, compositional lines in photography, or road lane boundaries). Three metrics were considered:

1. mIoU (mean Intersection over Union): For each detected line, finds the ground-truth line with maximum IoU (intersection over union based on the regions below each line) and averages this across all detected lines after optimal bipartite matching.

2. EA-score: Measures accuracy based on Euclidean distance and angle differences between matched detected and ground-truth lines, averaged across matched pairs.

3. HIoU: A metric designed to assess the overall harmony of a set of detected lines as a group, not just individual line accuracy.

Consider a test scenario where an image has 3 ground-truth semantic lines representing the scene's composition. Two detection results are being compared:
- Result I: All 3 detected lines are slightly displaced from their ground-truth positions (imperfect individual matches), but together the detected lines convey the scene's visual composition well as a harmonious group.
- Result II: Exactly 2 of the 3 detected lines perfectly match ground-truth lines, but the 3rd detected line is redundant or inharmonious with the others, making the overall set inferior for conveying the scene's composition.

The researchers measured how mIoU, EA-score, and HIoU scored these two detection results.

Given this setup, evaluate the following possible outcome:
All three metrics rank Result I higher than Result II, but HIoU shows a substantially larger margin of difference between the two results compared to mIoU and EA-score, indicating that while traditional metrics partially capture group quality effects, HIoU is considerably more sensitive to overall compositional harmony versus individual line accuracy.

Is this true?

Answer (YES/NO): NO